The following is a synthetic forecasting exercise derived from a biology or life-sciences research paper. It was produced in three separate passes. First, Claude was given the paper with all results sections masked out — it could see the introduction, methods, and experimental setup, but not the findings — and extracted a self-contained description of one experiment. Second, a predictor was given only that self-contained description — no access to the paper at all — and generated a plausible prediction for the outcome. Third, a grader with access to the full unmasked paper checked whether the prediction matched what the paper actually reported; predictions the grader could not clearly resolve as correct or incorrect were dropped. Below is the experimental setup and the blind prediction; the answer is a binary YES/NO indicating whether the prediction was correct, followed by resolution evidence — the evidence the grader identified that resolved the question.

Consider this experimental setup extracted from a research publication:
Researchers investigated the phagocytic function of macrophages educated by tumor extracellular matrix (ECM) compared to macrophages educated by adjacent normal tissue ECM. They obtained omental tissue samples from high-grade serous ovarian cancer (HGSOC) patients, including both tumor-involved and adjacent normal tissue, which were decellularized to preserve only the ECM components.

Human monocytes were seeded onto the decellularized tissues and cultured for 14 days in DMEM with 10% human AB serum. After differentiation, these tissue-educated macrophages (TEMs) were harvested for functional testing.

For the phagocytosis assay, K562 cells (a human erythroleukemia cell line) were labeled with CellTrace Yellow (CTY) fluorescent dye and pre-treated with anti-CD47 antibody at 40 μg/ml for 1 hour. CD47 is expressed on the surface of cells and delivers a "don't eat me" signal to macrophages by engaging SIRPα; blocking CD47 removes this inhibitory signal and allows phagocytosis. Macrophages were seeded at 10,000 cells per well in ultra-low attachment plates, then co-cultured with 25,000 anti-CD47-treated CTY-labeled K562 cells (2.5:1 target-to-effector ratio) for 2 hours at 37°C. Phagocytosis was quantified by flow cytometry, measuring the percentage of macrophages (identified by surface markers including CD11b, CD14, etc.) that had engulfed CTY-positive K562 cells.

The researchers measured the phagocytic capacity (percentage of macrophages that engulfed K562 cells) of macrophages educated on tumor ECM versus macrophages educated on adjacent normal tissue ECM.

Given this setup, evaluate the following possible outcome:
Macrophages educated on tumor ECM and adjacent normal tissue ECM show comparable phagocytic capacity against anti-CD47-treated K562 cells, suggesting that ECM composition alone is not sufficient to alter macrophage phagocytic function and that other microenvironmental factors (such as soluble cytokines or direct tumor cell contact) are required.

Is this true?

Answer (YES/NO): NO